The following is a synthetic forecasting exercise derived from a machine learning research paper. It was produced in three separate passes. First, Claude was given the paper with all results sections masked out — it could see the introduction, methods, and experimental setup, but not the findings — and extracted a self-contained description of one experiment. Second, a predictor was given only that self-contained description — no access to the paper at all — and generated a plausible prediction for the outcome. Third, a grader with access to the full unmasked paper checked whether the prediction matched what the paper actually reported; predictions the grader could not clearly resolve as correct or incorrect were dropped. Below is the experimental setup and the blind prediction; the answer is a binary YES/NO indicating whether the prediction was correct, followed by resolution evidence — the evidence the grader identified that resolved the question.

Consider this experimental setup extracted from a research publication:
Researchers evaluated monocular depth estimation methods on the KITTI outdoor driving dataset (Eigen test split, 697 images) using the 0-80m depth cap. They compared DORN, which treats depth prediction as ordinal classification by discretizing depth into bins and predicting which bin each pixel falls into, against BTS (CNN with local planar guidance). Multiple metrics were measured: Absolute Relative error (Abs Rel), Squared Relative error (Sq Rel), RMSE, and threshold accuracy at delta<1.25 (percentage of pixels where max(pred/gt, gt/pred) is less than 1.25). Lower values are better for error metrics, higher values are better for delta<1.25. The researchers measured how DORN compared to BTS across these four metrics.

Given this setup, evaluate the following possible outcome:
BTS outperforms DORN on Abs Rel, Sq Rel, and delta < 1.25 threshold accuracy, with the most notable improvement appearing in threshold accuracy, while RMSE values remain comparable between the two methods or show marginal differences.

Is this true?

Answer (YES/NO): NO